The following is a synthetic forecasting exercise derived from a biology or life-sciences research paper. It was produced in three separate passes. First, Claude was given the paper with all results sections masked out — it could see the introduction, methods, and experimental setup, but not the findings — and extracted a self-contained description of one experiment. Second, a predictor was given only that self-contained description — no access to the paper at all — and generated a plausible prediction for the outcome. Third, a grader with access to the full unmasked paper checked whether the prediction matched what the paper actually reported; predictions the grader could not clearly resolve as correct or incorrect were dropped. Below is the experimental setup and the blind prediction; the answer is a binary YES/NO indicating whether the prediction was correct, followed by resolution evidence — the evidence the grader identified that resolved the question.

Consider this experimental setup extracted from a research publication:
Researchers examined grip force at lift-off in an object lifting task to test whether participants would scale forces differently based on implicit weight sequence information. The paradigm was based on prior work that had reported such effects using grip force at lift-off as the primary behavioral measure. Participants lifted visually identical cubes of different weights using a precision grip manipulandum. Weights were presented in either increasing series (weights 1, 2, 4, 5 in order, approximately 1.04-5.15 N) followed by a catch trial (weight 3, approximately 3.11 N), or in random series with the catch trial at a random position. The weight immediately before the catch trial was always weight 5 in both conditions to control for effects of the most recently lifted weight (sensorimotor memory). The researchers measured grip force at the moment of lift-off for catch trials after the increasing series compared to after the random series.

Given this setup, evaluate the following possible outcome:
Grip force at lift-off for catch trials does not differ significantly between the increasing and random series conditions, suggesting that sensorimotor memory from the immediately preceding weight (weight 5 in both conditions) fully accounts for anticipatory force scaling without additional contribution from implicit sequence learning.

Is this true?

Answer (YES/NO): YES